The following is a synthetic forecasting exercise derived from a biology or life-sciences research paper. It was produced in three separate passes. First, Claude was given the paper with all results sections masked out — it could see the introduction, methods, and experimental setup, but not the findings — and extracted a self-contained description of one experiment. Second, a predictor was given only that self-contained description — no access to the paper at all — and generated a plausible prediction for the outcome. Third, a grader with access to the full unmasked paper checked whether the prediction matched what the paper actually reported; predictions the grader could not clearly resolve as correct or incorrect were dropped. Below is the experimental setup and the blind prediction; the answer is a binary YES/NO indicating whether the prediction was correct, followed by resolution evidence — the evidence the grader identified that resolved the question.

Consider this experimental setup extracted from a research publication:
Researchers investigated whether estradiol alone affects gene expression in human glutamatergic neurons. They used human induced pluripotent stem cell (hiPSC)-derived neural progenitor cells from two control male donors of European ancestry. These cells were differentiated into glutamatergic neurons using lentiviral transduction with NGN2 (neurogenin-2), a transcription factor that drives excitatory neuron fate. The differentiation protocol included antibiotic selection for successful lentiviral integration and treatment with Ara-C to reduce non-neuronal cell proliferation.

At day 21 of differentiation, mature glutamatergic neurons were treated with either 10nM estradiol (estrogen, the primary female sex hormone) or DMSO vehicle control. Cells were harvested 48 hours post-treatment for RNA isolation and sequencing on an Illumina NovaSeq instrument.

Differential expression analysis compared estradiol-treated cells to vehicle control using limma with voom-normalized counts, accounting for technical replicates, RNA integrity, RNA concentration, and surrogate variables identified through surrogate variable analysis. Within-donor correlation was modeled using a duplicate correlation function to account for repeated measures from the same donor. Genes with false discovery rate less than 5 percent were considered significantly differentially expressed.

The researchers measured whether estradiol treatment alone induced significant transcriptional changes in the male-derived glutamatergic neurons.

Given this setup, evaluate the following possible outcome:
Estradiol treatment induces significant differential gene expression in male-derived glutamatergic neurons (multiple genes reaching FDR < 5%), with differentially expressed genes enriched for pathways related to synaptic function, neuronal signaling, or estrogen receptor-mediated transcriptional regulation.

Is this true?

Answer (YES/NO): NO